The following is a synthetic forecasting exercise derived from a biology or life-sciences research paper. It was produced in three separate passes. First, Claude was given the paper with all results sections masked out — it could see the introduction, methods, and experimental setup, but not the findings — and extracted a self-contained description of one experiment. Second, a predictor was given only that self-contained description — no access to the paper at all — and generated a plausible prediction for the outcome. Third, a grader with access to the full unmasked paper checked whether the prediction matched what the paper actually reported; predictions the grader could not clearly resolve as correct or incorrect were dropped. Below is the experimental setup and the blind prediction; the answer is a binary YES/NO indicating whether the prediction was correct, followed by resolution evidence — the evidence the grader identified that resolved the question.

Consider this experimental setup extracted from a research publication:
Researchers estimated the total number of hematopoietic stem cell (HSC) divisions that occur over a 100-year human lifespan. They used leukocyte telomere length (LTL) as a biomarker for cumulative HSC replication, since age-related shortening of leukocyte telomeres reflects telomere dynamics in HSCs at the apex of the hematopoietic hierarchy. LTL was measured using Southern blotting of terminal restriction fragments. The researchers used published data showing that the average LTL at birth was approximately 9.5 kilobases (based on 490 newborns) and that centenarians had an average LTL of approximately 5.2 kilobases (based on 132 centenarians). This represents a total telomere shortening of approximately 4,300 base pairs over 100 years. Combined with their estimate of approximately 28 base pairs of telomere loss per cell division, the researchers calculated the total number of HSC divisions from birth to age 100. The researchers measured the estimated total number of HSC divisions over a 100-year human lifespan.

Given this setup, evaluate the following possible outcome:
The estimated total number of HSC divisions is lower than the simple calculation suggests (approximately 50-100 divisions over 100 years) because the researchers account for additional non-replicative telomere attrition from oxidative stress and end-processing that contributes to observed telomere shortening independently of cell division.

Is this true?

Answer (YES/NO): NO